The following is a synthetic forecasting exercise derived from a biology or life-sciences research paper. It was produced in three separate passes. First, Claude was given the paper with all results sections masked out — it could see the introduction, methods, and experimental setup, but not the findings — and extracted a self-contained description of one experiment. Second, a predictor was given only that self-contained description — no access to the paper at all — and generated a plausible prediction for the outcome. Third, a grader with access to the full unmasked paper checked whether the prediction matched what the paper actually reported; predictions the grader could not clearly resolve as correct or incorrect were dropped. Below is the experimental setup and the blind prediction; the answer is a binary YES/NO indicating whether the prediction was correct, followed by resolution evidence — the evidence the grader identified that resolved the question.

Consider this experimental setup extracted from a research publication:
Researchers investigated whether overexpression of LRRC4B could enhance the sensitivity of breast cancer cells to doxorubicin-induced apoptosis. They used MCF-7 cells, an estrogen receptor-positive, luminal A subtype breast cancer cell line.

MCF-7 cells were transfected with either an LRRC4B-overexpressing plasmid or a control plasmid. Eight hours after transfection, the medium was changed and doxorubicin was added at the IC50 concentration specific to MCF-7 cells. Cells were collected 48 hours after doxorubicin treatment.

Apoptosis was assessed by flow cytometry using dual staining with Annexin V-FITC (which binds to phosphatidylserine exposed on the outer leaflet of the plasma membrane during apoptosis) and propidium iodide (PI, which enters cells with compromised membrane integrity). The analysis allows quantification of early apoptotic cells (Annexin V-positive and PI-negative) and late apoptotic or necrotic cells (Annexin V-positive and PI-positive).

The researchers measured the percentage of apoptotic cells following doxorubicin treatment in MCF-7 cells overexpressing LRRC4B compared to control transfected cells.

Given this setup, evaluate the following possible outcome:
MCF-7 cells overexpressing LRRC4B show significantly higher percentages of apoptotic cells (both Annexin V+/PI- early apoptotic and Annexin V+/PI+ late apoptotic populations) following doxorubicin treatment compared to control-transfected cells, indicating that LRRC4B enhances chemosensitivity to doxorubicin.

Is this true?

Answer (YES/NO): YES